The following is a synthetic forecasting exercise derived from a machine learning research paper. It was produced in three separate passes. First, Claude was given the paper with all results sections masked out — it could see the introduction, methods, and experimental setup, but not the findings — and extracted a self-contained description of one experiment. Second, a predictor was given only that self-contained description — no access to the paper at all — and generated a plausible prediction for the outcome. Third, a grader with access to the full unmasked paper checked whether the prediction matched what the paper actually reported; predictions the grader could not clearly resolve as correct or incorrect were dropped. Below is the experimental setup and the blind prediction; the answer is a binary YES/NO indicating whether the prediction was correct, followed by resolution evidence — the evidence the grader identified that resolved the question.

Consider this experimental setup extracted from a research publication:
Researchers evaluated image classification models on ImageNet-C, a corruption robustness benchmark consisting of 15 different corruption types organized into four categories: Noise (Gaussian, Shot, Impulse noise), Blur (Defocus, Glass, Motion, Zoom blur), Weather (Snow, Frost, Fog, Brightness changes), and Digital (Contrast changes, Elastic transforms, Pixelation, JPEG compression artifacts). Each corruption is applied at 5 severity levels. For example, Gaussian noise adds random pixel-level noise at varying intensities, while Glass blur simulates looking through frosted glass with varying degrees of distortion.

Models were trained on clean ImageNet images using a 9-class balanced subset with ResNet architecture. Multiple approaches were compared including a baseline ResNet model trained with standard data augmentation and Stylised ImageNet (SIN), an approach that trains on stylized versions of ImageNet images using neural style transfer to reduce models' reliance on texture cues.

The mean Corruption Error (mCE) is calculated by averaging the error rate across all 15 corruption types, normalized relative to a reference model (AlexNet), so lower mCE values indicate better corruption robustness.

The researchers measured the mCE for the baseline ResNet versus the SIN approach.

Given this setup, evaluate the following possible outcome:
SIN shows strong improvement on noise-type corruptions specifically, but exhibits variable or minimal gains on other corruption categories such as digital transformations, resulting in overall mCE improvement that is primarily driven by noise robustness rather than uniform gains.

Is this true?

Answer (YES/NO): NO